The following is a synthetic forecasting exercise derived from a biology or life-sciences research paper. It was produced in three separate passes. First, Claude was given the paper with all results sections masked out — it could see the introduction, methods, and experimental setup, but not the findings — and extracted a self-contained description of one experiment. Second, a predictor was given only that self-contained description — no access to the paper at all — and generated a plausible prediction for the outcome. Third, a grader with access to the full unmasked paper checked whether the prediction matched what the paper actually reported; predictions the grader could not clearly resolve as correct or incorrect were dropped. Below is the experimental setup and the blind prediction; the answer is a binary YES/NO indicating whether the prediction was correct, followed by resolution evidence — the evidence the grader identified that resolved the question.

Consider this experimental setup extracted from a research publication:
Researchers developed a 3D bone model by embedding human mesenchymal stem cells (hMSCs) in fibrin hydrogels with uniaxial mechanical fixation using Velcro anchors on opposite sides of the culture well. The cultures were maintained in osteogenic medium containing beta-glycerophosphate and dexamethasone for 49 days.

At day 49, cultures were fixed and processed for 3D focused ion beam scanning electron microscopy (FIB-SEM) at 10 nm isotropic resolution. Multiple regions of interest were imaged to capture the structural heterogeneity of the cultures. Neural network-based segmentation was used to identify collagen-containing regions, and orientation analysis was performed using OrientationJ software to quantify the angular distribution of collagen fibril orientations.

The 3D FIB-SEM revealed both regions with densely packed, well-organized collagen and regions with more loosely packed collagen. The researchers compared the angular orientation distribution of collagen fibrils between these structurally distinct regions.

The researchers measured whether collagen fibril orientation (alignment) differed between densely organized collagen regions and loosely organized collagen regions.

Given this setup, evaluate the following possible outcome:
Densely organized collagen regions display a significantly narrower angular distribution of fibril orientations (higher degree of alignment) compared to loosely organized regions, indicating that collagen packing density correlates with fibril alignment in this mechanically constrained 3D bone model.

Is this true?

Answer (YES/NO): NO